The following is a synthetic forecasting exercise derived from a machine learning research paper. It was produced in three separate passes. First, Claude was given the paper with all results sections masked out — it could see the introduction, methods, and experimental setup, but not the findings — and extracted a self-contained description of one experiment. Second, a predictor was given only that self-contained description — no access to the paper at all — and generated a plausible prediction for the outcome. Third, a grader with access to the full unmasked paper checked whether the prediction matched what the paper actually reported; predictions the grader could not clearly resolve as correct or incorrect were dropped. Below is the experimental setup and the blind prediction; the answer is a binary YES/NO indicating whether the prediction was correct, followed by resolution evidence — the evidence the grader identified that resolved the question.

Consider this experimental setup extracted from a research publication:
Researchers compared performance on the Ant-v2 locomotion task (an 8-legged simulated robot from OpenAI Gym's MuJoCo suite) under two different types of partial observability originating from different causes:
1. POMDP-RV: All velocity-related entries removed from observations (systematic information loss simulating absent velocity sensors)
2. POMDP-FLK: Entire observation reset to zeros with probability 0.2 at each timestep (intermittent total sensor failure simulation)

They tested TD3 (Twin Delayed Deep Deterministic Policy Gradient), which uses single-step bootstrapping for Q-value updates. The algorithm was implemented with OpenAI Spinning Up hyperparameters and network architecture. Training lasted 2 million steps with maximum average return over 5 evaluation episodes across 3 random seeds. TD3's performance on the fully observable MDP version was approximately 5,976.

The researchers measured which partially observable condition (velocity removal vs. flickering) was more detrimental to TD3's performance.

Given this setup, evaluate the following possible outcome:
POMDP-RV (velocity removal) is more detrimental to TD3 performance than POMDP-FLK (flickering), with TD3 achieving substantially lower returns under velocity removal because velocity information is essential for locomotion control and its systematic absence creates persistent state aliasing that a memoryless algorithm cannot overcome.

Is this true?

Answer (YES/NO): NO